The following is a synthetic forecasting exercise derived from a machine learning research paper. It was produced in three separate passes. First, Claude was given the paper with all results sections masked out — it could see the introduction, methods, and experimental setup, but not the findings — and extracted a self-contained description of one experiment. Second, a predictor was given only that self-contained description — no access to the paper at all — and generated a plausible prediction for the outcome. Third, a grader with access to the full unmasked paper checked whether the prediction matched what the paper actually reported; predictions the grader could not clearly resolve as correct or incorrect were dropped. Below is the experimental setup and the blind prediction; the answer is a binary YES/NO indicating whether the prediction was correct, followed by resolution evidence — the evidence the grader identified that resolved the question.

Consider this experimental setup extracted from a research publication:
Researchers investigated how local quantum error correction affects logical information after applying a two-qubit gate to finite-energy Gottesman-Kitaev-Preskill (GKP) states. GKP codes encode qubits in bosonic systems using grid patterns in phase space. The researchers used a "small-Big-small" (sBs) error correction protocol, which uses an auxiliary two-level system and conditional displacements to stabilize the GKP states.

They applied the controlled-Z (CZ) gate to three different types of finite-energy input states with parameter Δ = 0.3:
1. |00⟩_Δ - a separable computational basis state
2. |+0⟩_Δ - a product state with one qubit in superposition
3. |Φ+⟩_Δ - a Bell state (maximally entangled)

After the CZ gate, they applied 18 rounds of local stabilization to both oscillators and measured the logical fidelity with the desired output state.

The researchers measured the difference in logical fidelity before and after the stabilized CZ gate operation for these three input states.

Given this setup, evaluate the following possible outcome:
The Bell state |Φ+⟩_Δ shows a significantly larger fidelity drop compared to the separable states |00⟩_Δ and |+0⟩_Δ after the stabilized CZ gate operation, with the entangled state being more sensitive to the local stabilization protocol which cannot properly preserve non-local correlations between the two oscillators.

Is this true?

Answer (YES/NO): NO